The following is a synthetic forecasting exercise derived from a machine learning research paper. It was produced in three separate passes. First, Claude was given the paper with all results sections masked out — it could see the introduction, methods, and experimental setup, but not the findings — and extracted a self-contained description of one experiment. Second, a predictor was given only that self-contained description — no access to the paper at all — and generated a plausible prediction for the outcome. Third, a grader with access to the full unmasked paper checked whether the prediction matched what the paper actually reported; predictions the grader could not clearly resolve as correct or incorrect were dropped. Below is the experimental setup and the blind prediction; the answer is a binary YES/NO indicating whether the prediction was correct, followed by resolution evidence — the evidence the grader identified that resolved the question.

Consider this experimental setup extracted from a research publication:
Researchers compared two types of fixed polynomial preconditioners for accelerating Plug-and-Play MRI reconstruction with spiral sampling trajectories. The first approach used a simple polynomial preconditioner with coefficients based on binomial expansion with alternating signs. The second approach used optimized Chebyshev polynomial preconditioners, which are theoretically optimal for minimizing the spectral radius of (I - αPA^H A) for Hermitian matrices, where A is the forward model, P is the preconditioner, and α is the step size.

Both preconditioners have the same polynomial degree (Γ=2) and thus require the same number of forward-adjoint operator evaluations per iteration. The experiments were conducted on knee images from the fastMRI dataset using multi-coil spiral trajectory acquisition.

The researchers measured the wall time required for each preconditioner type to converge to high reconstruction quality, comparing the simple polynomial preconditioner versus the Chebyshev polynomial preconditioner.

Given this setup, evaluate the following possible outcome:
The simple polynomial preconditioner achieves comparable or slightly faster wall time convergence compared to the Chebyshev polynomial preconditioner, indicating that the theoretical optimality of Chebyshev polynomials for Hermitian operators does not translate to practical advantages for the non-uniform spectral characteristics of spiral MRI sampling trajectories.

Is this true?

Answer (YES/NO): NO